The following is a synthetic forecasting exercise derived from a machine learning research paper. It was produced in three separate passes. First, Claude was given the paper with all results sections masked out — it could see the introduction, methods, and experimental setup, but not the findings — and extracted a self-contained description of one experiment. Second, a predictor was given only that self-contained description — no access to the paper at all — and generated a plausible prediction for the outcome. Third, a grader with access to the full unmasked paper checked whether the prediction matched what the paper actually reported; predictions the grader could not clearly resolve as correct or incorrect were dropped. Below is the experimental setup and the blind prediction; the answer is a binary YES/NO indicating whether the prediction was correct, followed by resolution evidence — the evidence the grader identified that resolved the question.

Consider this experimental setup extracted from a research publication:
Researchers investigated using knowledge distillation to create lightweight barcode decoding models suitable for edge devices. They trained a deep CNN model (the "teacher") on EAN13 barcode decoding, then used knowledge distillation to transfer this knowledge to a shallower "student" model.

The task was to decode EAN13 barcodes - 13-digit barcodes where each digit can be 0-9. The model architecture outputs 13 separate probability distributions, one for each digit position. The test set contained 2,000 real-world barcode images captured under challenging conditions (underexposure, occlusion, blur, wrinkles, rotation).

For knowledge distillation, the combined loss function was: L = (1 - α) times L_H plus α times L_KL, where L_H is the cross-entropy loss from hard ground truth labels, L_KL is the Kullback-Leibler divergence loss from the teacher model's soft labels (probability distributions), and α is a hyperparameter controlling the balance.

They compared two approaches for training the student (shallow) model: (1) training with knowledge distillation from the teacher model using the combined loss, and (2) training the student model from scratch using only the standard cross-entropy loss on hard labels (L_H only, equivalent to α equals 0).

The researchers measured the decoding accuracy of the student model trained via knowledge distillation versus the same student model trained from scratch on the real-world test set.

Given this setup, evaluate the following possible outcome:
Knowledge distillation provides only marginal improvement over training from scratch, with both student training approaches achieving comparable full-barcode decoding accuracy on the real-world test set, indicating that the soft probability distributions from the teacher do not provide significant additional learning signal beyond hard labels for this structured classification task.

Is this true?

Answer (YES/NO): NO